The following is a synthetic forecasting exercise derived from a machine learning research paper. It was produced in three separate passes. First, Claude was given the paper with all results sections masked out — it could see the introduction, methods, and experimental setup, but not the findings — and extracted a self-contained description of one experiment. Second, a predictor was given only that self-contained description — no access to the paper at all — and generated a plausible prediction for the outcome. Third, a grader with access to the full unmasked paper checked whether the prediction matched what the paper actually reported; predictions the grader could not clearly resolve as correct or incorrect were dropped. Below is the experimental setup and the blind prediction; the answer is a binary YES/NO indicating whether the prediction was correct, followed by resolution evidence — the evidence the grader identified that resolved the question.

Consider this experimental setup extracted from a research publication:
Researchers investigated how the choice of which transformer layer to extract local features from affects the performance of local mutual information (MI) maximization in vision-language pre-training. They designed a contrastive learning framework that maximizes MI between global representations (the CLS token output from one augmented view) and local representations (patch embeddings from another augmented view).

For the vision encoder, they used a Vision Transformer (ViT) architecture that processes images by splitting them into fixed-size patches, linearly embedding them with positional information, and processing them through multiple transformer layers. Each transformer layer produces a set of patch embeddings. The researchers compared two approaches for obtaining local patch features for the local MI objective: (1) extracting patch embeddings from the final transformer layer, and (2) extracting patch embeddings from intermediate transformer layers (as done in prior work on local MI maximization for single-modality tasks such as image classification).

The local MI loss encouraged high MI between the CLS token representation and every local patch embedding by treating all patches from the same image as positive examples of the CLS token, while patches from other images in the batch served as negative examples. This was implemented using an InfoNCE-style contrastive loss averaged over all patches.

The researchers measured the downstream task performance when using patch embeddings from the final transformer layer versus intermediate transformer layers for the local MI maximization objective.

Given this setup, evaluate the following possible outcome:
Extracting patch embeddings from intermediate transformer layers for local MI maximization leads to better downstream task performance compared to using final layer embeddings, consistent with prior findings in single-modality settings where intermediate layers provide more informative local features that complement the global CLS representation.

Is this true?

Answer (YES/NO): NO